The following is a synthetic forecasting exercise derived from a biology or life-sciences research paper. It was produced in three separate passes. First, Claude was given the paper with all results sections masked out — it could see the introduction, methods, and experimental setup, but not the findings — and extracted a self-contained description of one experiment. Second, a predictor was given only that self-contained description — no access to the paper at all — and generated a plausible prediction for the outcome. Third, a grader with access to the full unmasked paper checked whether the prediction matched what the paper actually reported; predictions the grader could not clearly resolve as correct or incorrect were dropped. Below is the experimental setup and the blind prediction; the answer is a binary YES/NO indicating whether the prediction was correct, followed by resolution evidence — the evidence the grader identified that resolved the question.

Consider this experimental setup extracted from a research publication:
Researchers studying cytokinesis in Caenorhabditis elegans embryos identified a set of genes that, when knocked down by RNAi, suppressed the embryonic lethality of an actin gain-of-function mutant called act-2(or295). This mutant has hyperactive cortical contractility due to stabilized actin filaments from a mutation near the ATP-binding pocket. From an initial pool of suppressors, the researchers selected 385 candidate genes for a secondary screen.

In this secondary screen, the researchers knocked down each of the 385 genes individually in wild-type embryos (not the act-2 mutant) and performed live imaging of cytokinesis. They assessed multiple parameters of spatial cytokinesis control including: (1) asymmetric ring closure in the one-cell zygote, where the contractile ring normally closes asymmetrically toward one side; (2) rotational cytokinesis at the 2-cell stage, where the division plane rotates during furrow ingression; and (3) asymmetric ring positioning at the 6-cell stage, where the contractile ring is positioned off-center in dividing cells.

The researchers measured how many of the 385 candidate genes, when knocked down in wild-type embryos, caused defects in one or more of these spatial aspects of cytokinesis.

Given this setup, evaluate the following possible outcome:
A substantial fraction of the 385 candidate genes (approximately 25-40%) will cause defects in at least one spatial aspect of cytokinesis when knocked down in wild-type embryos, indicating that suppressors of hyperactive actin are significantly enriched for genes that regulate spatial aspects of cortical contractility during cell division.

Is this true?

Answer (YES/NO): NO